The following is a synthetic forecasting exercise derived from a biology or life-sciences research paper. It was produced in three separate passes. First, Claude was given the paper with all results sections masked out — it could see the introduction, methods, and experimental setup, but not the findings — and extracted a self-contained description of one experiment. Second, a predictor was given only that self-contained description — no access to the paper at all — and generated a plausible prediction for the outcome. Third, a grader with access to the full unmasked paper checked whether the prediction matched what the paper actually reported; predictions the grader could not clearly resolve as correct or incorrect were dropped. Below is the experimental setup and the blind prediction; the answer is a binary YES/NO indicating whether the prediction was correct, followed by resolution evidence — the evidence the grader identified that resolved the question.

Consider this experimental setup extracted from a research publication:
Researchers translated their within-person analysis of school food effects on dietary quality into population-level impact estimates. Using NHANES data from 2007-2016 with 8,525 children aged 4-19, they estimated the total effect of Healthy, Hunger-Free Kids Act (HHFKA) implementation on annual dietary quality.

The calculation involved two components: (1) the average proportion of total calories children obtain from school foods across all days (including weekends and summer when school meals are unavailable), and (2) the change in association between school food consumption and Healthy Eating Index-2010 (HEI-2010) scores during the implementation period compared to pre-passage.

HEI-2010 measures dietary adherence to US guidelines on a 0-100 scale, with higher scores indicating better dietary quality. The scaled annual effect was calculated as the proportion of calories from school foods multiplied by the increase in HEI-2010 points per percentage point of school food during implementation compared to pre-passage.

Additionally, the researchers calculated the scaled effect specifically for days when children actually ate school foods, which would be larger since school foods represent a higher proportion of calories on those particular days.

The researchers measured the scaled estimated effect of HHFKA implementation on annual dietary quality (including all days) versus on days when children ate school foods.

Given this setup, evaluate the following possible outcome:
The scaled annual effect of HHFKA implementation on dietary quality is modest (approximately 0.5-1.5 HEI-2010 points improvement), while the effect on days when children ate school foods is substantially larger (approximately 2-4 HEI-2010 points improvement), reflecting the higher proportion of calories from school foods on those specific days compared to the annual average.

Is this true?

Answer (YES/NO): YES